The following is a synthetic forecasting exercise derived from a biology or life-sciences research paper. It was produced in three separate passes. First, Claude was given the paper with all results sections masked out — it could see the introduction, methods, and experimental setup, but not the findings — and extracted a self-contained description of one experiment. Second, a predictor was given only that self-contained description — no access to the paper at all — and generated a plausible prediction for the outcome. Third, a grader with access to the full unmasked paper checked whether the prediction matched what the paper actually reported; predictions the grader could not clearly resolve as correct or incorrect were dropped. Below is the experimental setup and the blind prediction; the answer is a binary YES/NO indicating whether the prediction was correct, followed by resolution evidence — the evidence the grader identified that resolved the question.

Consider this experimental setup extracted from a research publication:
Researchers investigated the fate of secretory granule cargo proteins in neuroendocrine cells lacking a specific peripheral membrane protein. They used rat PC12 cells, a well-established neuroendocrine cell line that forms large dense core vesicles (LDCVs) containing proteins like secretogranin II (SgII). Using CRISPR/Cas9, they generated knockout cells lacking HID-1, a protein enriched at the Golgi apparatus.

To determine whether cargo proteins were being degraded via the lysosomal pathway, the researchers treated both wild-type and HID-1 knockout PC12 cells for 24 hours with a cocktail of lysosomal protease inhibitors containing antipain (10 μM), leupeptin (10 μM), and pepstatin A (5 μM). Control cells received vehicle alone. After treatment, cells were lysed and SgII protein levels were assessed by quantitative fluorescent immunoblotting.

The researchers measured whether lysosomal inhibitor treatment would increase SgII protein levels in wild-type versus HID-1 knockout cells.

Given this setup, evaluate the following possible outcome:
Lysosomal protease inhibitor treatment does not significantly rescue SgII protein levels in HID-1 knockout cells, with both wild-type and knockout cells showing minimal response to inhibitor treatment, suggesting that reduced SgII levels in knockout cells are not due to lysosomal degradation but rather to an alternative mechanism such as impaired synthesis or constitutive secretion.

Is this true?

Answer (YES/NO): NO